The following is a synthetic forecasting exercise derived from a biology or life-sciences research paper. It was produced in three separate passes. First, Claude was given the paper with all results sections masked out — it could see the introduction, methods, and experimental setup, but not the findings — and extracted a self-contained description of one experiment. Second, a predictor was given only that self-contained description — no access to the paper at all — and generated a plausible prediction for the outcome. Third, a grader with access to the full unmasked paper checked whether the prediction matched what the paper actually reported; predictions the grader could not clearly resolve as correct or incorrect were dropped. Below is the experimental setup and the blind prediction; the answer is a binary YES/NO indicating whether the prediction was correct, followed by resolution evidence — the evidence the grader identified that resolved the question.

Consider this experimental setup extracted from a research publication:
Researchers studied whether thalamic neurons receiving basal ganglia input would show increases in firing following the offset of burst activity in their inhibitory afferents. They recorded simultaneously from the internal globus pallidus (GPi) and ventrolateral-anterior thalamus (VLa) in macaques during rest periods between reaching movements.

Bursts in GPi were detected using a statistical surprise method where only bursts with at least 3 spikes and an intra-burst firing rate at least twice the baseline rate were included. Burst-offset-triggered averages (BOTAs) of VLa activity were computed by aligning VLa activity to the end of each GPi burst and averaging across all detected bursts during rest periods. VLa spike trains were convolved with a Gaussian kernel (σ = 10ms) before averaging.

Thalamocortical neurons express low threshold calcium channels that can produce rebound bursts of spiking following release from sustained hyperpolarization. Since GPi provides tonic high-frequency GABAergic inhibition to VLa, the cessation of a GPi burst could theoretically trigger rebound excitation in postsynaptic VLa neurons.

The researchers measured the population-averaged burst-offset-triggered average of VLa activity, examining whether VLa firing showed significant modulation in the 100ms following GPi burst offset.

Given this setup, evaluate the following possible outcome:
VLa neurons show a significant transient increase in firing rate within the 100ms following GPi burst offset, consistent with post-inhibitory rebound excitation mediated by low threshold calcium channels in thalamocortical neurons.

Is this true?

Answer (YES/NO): NO